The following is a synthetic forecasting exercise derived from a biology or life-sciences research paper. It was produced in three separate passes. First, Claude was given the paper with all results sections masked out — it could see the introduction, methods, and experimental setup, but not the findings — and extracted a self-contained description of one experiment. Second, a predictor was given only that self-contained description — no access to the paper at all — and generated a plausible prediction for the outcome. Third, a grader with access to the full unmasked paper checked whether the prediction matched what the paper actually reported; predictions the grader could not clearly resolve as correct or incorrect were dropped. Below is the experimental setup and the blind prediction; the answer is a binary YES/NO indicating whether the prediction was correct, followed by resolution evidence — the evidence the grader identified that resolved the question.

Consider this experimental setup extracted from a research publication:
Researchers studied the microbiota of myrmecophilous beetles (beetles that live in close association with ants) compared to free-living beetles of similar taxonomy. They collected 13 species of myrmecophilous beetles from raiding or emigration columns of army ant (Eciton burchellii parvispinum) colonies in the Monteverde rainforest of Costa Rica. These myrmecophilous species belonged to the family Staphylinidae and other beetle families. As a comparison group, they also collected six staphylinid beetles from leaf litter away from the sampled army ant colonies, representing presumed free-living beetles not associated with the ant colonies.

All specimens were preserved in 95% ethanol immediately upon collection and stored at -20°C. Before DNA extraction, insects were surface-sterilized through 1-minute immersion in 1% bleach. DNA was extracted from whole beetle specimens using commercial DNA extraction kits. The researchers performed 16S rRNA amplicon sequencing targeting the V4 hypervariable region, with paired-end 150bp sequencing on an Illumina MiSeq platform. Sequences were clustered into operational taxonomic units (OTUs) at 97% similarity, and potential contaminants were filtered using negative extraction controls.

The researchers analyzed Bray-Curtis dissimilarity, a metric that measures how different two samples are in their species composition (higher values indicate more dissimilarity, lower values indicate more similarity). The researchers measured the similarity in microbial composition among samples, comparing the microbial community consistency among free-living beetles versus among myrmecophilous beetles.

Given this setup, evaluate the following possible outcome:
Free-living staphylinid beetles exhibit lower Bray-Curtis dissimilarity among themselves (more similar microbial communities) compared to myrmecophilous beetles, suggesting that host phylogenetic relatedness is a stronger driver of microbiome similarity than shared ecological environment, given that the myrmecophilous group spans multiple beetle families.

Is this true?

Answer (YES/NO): NO